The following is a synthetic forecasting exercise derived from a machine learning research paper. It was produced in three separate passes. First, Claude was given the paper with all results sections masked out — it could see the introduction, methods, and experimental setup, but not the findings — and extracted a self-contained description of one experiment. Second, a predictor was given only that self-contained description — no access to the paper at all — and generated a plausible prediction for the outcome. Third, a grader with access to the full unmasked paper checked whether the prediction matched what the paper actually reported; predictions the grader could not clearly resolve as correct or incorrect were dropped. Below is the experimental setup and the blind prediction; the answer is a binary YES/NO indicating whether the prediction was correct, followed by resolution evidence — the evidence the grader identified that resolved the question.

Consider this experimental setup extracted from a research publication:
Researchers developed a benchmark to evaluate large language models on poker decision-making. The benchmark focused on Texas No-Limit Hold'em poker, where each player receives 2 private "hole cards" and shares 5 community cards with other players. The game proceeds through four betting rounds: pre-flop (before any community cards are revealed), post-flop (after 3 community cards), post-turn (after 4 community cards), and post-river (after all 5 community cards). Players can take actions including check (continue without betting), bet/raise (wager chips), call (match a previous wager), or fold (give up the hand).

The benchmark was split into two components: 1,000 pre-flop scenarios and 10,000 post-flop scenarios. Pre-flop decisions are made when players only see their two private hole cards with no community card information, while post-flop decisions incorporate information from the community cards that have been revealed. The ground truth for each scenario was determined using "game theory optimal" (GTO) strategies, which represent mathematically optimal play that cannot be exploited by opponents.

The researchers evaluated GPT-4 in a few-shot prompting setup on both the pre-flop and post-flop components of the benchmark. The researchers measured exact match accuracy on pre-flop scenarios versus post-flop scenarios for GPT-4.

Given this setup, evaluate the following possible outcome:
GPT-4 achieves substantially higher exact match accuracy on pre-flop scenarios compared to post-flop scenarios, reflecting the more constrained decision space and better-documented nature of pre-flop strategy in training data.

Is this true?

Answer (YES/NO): NO